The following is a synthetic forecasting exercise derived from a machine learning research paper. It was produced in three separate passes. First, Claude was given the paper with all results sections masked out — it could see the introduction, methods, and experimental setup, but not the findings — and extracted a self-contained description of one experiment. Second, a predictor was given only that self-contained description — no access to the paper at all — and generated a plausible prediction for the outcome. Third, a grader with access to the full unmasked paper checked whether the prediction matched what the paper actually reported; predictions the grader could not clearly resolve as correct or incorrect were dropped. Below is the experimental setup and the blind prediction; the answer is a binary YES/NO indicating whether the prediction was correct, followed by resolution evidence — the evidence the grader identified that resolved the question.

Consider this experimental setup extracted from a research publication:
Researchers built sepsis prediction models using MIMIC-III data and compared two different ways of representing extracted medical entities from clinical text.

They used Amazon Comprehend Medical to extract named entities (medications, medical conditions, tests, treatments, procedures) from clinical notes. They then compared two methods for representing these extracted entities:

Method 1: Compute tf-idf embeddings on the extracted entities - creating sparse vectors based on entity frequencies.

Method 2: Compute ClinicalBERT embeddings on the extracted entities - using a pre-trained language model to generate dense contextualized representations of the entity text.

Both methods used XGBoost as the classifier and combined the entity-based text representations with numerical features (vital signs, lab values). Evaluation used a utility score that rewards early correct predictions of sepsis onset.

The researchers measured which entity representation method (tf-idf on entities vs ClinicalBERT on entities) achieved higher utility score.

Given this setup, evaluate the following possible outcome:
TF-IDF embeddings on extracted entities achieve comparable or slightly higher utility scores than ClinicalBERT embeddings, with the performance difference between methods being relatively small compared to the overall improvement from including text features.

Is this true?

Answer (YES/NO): YES